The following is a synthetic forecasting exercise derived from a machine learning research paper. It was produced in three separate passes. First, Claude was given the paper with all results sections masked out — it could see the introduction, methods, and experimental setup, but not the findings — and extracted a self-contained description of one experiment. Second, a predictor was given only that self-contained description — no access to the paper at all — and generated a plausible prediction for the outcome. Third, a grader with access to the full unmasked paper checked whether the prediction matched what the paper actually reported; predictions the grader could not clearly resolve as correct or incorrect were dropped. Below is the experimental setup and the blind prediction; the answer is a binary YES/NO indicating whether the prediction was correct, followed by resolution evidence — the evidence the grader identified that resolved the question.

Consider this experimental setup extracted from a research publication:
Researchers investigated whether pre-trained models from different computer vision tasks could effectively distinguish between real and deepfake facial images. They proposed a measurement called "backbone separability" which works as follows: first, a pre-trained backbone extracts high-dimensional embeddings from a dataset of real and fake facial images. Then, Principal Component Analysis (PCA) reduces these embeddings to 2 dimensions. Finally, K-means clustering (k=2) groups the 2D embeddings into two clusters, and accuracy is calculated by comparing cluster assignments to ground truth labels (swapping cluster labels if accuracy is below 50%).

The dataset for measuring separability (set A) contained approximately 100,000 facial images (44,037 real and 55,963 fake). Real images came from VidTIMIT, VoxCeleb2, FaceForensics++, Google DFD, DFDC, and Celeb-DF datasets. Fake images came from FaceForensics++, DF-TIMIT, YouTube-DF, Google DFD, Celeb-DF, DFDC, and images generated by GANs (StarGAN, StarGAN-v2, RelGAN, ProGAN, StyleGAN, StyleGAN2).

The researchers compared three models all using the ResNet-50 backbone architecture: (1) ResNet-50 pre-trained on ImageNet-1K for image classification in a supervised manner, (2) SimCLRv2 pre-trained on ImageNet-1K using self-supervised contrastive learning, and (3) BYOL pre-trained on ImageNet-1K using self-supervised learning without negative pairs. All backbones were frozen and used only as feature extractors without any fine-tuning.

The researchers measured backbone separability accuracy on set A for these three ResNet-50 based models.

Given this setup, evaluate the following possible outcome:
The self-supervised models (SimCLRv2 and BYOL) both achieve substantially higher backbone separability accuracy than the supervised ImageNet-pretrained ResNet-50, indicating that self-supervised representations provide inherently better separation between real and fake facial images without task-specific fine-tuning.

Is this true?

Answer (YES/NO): NO